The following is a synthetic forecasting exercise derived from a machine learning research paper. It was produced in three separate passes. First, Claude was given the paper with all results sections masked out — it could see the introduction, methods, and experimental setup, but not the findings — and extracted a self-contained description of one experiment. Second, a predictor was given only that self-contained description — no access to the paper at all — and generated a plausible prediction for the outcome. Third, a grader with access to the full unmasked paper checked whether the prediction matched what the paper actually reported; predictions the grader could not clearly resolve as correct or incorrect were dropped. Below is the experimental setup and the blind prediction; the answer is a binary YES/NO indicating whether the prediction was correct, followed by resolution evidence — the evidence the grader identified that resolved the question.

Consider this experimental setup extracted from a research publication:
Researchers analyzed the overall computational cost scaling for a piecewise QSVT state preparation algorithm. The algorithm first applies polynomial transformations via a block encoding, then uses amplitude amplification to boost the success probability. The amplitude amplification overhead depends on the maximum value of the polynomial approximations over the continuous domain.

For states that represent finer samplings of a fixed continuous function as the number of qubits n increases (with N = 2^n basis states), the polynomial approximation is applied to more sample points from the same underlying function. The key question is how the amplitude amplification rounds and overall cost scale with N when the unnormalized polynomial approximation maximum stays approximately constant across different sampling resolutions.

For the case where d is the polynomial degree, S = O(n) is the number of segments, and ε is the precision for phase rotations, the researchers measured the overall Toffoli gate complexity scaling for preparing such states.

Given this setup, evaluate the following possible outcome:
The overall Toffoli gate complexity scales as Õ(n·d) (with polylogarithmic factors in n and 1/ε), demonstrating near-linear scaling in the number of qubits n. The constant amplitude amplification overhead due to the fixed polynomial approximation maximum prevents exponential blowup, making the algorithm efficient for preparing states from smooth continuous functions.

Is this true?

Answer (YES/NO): NO